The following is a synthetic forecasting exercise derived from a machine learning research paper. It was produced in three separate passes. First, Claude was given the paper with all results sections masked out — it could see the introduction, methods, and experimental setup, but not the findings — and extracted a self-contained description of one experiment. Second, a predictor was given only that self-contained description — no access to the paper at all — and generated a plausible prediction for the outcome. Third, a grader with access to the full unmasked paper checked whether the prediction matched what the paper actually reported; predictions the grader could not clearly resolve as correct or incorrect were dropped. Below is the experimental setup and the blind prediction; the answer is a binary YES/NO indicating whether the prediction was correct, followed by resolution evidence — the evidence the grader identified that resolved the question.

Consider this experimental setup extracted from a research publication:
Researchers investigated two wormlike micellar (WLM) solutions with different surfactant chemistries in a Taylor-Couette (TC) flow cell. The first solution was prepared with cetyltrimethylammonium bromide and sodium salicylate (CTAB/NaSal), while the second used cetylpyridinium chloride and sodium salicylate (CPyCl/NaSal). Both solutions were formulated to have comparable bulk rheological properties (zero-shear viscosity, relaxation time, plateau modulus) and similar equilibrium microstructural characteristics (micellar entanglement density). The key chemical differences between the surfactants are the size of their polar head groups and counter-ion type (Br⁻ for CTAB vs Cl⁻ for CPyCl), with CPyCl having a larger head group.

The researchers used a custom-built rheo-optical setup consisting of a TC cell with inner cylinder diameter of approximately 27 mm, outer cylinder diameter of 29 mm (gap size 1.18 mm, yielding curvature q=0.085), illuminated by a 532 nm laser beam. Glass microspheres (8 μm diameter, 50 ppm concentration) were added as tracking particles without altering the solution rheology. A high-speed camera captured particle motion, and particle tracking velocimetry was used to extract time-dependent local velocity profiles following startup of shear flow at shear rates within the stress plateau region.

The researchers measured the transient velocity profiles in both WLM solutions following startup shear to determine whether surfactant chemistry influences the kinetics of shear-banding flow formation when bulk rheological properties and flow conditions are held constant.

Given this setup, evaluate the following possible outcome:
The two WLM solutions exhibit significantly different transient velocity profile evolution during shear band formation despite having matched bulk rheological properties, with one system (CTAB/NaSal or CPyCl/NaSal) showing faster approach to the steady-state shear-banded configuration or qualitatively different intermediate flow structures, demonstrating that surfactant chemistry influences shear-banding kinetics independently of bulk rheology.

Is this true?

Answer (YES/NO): YES